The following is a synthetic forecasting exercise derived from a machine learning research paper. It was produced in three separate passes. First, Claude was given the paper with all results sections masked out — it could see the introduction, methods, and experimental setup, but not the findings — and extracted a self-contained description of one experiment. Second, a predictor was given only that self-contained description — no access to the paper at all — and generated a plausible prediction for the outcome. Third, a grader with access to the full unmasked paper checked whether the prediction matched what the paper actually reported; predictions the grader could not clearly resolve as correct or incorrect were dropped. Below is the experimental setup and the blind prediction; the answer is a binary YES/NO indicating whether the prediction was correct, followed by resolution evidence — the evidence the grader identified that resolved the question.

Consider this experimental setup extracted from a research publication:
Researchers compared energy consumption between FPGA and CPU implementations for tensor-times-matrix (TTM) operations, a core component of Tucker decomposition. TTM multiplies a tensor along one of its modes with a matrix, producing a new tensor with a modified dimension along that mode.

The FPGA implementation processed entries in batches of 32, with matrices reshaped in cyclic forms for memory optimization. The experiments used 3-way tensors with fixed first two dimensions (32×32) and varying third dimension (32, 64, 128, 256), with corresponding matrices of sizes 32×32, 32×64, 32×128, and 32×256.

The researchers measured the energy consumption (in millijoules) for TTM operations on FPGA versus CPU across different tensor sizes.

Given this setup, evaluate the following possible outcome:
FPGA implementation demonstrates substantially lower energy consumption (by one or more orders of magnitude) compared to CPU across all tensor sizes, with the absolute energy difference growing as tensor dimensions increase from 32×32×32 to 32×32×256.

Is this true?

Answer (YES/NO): YES